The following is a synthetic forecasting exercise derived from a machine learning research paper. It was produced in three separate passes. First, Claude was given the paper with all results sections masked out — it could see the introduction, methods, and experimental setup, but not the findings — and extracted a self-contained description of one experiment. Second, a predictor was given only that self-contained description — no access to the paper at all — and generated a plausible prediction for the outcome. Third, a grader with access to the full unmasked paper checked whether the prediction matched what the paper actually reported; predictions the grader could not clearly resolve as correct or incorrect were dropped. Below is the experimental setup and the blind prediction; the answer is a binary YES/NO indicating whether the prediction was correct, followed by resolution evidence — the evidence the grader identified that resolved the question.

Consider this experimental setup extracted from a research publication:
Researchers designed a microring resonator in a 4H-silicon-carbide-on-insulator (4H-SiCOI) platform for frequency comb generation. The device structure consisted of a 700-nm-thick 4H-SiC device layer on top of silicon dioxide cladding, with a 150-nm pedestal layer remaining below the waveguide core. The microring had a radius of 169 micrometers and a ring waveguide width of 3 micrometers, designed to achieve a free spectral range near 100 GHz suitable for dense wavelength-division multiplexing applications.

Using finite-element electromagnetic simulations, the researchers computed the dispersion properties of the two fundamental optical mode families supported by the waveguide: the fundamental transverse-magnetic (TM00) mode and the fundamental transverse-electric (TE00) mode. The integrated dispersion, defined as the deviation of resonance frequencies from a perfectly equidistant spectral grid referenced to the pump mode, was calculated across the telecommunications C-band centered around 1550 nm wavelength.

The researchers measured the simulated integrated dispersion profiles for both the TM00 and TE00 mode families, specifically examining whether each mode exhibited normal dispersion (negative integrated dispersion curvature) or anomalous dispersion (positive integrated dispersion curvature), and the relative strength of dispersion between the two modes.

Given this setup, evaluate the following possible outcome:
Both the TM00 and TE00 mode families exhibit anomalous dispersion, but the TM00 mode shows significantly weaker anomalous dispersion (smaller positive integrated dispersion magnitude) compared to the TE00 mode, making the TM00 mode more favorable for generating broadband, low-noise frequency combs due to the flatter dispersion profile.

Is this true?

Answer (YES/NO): NO